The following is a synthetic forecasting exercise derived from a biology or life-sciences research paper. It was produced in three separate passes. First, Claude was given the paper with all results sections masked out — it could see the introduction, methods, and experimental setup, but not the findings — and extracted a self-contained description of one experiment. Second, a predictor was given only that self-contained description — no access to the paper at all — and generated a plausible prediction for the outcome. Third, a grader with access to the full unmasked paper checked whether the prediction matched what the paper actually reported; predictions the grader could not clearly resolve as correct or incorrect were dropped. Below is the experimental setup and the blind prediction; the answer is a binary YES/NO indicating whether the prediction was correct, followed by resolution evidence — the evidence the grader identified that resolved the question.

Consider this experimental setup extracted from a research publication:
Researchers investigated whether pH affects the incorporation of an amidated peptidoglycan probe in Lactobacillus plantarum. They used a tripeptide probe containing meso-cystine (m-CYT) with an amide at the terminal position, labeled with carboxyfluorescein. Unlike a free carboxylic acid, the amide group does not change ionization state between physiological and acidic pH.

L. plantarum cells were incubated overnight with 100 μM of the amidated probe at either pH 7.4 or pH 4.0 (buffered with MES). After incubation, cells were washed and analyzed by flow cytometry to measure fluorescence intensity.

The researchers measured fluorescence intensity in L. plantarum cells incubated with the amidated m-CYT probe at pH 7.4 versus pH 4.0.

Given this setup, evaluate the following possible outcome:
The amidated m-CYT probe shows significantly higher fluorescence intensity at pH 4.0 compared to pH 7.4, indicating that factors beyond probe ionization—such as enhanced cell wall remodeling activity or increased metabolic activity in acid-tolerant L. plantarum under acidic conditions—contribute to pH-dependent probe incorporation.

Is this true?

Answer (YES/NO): NO